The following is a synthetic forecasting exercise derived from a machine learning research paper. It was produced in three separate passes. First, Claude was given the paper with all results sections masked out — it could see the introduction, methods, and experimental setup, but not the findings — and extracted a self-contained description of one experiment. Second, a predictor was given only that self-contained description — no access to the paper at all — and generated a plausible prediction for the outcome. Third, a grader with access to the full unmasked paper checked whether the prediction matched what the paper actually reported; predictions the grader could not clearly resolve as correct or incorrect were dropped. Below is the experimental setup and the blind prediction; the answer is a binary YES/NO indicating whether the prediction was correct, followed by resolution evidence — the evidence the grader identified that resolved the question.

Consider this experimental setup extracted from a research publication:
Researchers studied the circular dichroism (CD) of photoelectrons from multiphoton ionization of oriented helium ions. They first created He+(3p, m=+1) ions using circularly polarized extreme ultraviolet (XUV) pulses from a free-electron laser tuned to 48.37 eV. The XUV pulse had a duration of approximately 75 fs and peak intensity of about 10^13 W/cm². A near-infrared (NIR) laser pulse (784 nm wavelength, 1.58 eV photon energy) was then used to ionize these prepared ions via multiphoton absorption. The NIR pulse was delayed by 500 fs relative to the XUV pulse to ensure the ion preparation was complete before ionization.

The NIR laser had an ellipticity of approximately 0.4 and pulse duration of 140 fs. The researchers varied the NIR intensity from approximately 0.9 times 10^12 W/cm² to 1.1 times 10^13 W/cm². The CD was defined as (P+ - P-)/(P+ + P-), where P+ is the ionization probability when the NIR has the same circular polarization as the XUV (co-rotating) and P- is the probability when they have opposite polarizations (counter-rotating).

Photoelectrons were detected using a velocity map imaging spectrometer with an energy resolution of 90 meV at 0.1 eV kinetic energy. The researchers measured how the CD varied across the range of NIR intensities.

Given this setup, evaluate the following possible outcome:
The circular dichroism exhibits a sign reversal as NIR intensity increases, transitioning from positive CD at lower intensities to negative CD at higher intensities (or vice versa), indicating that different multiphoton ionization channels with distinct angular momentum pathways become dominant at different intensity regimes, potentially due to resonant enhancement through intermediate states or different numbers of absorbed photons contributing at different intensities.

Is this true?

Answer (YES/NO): YES